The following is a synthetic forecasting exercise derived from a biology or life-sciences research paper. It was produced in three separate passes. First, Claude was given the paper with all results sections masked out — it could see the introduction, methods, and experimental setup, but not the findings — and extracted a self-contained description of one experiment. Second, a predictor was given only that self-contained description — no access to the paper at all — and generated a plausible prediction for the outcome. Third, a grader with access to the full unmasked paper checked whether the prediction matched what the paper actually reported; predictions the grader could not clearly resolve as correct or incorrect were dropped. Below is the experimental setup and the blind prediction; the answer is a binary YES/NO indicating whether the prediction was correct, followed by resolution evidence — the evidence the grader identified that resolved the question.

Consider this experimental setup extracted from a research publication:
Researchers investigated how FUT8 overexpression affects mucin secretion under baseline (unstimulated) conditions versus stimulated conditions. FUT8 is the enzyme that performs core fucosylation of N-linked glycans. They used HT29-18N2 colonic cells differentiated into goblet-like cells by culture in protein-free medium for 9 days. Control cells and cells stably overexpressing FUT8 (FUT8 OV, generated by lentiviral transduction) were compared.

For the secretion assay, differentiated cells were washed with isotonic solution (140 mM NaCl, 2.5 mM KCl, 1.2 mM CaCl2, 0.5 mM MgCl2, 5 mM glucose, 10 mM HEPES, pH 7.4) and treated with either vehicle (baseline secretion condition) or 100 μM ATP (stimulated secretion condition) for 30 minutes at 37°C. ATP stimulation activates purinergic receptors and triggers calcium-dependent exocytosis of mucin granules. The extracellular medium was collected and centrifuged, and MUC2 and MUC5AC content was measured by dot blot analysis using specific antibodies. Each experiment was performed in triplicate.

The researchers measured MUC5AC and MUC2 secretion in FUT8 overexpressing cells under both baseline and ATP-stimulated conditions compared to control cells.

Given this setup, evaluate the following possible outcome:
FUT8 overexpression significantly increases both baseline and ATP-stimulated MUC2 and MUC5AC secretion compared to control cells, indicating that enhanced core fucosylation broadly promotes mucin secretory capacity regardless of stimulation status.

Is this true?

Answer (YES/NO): YES